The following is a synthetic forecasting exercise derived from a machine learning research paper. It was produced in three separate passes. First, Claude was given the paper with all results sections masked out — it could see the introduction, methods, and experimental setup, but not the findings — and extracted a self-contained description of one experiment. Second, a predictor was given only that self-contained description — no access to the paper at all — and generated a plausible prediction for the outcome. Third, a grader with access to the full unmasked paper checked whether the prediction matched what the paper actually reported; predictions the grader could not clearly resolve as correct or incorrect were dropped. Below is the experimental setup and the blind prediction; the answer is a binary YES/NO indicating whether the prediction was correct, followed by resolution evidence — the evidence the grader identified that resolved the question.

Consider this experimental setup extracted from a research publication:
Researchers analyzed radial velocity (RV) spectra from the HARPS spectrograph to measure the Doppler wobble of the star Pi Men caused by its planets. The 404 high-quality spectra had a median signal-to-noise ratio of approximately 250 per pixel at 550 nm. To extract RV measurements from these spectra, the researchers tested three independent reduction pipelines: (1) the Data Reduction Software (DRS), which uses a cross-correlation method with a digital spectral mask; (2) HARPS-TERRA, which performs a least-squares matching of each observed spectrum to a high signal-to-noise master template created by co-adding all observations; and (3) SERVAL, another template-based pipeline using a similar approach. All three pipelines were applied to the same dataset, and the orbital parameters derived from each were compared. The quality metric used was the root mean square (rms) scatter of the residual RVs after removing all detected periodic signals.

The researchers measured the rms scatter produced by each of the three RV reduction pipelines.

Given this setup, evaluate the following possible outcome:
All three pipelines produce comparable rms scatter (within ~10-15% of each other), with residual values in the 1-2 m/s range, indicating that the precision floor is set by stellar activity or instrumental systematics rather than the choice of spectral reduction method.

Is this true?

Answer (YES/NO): YES